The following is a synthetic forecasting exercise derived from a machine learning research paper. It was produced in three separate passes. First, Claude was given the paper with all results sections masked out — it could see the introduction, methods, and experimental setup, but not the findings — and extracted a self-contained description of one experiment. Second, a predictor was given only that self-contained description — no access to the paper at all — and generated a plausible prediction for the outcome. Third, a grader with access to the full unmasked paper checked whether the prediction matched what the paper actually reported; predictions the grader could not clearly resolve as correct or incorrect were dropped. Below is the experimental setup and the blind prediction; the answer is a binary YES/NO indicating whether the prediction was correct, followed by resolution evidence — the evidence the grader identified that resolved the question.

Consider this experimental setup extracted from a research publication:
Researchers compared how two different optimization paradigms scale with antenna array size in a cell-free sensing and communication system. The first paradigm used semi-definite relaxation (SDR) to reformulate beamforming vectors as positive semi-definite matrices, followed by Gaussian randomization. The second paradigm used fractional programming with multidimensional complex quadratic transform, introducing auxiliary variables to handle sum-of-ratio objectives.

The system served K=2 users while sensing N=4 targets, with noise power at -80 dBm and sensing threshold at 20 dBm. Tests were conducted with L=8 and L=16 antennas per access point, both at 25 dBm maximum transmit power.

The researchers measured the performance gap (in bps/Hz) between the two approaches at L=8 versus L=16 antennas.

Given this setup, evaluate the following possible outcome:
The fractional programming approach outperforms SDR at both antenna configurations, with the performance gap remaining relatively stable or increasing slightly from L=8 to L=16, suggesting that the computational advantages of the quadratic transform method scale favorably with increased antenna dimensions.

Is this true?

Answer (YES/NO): NO